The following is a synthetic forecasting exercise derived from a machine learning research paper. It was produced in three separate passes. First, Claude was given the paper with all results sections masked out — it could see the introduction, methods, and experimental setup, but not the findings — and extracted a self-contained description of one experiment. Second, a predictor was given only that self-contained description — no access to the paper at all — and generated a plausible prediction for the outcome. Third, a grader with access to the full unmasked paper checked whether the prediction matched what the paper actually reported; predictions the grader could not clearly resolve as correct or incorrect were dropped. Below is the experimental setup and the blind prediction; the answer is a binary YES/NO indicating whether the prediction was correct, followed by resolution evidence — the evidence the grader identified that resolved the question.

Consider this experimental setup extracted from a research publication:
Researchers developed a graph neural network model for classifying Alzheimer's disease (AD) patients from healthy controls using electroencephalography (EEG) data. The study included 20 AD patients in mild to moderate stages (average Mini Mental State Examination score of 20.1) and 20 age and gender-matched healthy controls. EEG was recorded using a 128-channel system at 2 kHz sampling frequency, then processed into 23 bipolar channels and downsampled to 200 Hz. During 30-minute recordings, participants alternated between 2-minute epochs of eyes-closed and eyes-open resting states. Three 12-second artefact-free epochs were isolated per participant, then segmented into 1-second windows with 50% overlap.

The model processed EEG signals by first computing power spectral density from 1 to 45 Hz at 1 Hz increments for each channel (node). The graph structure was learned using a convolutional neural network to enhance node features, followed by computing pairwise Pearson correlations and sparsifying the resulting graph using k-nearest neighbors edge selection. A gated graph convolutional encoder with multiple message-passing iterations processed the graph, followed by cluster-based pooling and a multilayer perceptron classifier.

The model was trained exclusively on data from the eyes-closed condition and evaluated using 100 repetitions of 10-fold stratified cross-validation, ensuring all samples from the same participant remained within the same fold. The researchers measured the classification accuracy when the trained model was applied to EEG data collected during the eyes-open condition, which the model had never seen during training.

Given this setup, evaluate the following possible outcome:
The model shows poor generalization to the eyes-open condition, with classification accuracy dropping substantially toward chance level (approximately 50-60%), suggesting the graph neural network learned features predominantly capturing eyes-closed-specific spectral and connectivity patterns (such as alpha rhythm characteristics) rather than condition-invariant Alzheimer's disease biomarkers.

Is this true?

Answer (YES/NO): NO